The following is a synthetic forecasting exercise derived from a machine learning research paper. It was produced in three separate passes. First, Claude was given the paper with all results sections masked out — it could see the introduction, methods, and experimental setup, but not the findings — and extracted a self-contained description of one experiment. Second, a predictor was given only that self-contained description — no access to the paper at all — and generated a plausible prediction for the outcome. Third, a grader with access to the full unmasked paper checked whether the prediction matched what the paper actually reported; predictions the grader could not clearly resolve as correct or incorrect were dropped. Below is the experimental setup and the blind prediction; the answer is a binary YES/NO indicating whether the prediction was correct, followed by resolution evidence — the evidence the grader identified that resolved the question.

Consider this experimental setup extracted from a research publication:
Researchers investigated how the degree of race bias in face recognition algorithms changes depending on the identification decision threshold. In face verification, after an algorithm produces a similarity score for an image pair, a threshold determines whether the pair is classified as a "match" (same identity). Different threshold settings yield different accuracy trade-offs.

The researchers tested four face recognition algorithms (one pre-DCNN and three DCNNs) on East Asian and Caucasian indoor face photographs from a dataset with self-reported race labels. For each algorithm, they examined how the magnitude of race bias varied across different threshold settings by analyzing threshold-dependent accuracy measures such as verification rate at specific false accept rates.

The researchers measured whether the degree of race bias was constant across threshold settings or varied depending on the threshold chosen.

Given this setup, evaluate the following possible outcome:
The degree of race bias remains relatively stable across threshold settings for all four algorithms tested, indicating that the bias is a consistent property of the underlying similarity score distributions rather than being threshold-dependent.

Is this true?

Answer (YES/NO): NO